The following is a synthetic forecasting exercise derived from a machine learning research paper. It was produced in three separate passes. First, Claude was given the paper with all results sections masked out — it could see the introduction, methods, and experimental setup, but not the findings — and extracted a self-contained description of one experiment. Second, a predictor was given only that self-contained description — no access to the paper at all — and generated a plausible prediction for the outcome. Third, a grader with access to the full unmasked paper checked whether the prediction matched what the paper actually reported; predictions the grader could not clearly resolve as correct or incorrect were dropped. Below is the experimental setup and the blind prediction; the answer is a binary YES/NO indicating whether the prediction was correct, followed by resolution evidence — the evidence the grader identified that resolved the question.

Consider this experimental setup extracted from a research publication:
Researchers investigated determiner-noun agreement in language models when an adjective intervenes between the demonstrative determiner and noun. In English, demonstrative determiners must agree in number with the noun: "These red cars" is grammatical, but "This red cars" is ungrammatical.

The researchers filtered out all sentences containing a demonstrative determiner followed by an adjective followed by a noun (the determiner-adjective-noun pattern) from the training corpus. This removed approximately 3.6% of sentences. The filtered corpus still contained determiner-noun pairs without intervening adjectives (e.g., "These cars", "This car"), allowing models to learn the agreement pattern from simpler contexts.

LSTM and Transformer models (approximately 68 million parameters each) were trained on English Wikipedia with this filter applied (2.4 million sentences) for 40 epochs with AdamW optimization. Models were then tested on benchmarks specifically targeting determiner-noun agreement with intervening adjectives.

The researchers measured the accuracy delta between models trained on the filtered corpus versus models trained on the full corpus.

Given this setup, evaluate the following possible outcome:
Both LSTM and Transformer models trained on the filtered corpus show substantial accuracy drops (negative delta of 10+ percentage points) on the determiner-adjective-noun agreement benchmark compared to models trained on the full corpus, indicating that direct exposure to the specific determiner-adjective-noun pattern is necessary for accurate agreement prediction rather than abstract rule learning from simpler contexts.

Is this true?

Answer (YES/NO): NO